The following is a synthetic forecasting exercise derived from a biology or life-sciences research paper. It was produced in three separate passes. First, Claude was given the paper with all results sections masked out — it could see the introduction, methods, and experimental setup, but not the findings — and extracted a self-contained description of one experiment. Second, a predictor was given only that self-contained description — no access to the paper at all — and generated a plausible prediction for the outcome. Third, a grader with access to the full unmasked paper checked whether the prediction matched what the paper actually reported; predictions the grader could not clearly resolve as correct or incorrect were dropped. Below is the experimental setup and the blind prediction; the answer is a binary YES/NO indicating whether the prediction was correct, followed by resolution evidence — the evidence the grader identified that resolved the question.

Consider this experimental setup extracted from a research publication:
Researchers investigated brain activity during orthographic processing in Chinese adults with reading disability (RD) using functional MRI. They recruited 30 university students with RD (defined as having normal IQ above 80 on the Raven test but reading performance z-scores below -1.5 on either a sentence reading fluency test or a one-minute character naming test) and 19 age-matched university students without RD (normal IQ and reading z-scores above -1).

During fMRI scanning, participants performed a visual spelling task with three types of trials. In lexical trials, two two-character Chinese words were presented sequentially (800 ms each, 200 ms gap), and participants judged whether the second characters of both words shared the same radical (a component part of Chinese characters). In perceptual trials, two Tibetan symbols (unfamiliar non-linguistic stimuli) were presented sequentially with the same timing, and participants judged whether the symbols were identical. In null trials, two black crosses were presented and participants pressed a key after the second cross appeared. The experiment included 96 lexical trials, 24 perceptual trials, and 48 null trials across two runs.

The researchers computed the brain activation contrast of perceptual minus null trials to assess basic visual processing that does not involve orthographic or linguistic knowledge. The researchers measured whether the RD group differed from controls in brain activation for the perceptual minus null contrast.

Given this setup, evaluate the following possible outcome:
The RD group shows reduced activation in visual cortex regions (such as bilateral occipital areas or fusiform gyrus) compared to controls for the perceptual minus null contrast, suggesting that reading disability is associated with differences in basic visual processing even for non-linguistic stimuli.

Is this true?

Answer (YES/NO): NO